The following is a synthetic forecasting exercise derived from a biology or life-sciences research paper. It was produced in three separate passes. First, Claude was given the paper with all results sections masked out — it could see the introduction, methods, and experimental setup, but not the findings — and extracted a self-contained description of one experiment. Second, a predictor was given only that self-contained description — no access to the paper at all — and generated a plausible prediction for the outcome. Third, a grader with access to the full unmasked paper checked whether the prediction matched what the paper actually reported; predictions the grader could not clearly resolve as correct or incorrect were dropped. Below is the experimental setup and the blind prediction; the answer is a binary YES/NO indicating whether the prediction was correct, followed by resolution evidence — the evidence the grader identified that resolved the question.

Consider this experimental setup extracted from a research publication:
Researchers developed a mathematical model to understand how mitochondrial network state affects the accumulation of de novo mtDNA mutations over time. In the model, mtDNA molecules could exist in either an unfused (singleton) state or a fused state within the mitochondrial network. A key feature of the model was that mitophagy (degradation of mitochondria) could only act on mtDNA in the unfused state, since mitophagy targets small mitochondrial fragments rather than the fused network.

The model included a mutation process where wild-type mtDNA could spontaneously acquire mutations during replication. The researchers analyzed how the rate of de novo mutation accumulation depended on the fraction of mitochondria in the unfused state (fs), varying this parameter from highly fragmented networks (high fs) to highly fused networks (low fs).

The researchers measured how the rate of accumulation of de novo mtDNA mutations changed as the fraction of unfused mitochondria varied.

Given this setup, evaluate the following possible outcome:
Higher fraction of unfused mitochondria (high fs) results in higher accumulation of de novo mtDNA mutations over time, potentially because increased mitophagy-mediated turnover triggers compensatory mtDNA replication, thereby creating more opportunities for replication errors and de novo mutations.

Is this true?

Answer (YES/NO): YES